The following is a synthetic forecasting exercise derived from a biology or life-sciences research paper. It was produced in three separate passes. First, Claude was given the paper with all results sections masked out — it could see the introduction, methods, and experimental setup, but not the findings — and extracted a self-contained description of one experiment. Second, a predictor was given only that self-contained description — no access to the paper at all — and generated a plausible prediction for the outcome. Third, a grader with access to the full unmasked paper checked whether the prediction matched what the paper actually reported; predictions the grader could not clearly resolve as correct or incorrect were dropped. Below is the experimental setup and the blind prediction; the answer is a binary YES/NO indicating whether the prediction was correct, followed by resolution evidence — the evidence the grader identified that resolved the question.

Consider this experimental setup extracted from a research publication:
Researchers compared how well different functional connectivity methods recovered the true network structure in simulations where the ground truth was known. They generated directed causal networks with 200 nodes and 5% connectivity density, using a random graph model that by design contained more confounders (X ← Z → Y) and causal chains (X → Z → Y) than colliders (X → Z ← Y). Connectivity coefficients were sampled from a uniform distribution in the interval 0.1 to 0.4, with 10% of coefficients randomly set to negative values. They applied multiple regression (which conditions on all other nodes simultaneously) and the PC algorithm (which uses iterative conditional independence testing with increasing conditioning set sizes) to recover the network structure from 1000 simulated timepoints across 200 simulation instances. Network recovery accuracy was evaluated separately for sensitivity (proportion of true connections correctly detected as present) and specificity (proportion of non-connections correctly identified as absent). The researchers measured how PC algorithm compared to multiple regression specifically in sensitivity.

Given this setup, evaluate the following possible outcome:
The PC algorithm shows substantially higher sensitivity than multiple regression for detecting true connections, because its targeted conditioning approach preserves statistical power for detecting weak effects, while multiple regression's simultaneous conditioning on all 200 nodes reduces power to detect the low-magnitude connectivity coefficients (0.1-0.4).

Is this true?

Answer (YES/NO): NO